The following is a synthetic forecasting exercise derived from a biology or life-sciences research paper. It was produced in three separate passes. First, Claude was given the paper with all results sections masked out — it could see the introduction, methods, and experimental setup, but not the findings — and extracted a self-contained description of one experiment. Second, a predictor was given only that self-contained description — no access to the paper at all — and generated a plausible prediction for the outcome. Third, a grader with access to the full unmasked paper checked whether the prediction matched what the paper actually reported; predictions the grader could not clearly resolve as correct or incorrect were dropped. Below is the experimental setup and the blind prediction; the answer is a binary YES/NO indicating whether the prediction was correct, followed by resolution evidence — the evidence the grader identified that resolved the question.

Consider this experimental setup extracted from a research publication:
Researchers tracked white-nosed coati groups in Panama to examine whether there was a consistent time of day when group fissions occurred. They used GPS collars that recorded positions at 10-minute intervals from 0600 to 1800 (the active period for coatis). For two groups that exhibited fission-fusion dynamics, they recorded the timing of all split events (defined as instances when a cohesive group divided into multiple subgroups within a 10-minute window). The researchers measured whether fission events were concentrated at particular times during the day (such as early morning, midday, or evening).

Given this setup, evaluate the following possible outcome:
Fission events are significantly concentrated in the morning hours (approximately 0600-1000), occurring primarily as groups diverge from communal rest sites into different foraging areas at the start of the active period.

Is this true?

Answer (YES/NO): NO